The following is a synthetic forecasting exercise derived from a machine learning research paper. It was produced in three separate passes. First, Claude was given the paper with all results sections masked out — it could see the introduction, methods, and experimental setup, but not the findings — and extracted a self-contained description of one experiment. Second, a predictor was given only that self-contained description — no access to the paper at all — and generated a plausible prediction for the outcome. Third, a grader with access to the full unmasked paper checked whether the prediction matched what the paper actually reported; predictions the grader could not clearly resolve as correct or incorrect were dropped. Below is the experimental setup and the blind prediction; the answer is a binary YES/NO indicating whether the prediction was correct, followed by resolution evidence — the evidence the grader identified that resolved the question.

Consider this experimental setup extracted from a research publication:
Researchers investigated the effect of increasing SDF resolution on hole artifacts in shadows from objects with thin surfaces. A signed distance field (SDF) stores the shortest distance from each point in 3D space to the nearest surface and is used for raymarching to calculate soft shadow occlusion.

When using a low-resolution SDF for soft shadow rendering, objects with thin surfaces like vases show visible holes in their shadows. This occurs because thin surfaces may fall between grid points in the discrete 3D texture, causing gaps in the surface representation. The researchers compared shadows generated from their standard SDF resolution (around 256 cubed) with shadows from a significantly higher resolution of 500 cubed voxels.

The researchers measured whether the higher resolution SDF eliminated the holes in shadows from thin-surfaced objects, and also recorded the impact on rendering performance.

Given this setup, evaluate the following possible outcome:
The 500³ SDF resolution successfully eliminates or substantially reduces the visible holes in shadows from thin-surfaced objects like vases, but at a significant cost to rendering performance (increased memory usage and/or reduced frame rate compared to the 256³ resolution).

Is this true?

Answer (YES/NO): NO